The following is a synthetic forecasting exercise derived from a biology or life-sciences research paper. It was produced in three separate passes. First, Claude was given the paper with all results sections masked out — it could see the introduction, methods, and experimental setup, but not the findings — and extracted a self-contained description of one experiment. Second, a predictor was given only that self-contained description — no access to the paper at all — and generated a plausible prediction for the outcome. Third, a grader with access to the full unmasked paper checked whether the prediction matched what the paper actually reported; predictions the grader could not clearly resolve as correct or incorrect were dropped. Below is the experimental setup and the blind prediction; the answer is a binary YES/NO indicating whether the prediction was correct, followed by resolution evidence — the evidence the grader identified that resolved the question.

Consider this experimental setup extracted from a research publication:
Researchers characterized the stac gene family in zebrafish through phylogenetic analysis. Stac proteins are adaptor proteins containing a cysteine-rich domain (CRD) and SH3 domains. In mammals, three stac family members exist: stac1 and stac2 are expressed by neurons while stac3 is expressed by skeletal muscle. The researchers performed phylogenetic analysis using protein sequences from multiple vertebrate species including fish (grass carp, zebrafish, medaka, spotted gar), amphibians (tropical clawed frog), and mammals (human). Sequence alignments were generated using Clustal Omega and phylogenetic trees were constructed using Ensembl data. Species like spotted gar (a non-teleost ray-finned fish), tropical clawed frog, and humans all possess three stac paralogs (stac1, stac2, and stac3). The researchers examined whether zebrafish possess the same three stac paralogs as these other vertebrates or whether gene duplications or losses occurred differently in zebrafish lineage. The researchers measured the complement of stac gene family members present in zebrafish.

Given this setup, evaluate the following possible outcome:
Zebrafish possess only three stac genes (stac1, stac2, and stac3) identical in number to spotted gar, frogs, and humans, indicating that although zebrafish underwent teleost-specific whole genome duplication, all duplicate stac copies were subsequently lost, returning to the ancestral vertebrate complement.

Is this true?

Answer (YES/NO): NO